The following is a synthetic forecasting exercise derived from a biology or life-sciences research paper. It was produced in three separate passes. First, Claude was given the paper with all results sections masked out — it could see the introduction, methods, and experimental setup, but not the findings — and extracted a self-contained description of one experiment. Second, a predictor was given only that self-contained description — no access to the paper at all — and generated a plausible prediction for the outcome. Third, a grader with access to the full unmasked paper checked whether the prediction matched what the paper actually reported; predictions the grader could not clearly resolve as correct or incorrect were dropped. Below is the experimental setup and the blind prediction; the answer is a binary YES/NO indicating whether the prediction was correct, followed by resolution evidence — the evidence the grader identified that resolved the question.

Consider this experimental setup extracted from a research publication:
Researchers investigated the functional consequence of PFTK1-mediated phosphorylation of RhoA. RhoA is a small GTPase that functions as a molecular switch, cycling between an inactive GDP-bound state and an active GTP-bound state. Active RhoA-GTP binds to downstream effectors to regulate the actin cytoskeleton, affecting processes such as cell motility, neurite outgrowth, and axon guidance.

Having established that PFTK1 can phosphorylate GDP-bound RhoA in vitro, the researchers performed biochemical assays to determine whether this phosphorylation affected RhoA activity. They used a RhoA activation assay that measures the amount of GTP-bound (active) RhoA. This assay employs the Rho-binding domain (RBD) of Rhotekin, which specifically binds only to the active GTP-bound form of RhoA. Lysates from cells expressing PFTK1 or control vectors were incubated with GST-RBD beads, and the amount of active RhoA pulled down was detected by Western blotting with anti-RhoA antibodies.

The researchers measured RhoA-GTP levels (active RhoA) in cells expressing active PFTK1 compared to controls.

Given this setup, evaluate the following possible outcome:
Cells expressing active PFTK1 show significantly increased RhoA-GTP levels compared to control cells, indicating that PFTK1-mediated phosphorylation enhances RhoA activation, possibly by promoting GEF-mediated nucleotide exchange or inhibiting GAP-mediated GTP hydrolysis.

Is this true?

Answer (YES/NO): YES